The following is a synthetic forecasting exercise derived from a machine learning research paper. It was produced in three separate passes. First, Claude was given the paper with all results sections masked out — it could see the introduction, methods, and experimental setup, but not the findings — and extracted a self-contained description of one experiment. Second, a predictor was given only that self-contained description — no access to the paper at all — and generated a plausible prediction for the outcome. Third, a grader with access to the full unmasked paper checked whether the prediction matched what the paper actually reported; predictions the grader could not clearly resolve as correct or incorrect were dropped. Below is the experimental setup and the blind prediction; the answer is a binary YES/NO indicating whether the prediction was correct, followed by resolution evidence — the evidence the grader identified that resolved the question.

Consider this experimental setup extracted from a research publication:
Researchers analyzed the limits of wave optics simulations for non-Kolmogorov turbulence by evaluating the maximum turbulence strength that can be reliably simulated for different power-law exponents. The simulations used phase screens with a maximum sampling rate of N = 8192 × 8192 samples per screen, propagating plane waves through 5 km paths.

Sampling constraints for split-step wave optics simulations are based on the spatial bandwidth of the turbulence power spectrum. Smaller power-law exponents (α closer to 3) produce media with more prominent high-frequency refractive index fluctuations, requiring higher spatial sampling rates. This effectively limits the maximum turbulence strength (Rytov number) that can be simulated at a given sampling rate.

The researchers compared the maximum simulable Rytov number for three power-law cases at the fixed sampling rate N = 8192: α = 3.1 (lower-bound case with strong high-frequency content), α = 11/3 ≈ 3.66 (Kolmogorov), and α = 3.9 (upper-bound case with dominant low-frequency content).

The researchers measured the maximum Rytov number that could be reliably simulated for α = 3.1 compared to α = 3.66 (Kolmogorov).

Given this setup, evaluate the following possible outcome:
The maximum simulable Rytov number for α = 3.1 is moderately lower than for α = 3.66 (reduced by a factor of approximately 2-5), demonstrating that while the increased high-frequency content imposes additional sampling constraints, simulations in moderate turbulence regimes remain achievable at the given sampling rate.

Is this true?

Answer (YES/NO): NO